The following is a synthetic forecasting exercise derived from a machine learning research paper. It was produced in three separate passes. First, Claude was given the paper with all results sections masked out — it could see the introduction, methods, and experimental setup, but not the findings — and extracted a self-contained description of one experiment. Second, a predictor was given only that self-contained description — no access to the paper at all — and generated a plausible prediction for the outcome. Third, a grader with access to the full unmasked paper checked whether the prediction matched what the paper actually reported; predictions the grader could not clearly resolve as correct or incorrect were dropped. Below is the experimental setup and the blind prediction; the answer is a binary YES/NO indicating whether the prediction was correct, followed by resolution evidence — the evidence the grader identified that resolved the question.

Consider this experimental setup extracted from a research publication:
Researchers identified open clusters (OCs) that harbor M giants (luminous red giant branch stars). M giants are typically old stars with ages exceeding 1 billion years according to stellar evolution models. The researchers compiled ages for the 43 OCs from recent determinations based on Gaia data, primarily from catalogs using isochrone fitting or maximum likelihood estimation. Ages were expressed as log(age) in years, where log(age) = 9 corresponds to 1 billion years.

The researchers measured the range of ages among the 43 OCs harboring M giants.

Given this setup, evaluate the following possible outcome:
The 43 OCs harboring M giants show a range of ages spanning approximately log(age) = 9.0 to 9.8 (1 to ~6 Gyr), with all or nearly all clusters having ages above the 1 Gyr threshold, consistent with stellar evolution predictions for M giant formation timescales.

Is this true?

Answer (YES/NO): NO